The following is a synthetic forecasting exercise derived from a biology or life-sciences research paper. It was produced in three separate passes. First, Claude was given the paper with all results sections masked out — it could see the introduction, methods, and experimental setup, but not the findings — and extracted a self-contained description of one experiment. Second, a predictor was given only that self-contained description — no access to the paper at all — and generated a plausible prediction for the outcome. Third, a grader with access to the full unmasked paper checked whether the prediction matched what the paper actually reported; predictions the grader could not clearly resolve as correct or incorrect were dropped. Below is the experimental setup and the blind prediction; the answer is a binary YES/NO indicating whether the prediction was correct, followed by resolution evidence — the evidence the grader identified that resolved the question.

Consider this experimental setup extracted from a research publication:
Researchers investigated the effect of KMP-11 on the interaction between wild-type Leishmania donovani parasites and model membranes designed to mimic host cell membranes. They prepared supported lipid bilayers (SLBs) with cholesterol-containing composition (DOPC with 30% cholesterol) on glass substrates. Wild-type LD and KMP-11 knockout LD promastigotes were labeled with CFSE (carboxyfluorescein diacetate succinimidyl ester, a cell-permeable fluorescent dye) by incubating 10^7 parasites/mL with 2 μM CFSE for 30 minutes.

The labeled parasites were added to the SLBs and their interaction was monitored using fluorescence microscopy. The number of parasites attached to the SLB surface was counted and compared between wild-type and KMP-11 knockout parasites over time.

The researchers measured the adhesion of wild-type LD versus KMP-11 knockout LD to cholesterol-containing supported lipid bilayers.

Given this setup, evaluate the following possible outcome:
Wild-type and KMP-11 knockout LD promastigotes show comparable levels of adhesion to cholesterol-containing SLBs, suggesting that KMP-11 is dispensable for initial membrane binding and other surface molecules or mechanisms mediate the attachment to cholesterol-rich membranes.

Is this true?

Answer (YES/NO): NO